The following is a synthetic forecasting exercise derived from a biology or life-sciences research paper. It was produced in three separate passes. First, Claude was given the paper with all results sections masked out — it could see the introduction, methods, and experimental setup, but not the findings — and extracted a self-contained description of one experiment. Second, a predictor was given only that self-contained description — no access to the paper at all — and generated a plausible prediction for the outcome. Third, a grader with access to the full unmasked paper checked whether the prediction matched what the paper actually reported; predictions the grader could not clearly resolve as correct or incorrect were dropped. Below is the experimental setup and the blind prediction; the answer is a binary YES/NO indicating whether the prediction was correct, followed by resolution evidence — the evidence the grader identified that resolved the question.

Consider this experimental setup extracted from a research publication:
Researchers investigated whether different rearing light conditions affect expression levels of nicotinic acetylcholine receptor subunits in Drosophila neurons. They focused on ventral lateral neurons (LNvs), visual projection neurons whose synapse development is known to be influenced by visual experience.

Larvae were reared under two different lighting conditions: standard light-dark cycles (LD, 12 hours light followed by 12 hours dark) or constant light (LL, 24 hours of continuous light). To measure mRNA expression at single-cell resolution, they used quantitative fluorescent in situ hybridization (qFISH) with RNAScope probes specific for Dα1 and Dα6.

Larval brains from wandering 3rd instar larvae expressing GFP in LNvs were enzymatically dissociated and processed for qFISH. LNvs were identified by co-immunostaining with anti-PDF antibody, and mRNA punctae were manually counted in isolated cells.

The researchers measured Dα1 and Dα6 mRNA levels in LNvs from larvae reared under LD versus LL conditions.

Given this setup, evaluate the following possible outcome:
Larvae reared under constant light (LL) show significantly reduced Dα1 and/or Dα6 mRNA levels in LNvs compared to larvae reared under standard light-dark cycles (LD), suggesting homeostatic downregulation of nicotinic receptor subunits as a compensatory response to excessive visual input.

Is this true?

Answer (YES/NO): YES